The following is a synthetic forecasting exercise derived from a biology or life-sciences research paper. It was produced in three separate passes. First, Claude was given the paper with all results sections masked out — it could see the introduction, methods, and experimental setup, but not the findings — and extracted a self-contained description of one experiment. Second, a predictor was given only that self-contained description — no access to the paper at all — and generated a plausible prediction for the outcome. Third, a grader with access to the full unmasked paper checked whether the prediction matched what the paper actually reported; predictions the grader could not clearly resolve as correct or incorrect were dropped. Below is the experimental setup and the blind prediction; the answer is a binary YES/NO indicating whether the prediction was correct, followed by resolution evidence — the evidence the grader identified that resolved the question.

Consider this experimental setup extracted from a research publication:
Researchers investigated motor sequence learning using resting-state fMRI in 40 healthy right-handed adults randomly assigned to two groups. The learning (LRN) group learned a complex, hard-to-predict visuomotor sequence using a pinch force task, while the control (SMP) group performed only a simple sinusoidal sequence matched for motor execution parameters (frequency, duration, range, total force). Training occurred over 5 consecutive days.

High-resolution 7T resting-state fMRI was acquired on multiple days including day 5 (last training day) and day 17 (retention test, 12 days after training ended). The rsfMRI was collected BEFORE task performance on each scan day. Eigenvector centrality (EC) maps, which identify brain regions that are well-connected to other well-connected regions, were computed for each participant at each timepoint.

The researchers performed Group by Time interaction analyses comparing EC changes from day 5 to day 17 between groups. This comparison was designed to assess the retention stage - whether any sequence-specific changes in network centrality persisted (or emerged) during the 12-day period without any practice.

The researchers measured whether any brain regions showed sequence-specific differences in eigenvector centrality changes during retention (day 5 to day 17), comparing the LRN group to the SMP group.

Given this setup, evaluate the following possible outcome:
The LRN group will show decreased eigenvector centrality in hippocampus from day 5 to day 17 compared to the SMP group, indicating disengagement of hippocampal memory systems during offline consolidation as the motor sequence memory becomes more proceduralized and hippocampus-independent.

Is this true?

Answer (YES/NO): NO